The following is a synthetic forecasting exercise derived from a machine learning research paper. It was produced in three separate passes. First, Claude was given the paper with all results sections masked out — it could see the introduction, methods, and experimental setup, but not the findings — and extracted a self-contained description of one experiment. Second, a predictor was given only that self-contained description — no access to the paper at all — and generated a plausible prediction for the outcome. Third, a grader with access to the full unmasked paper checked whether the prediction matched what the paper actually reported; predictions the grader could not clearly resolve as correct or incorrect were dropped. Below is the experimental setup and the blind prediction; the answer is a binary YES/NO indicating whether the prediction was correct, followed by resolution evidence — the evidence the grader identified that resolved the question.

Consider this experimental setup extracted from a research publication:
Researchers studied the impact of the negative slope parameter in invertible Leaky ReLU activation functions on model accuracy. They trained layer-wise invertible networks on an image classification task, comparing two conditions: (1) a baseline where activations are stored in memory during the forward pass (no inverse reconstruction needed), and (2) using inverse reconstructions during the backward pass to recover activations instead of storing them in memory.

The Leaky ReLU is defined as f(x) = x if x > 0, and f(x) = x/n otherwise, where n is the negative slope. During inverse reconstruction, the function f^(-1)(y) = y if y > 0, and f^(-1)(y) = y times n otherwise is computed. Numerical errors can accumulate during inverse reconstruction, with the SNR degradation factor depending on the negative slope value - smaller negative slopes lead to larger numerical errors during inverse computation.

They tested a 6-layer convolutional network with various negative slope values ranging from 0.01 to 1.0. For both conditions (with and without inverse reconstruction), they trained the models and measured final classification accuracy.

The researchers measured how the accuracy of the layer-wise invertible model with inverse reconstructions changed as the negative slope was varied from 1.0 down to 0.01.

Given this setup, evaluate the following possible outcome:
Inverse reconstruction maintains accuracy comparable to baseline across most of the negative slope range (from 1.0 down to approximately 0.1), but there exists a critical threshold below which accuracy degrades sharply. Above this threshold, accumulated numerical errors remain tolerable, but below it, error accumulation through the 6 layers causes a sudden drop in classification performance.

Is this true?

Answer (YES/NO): YES